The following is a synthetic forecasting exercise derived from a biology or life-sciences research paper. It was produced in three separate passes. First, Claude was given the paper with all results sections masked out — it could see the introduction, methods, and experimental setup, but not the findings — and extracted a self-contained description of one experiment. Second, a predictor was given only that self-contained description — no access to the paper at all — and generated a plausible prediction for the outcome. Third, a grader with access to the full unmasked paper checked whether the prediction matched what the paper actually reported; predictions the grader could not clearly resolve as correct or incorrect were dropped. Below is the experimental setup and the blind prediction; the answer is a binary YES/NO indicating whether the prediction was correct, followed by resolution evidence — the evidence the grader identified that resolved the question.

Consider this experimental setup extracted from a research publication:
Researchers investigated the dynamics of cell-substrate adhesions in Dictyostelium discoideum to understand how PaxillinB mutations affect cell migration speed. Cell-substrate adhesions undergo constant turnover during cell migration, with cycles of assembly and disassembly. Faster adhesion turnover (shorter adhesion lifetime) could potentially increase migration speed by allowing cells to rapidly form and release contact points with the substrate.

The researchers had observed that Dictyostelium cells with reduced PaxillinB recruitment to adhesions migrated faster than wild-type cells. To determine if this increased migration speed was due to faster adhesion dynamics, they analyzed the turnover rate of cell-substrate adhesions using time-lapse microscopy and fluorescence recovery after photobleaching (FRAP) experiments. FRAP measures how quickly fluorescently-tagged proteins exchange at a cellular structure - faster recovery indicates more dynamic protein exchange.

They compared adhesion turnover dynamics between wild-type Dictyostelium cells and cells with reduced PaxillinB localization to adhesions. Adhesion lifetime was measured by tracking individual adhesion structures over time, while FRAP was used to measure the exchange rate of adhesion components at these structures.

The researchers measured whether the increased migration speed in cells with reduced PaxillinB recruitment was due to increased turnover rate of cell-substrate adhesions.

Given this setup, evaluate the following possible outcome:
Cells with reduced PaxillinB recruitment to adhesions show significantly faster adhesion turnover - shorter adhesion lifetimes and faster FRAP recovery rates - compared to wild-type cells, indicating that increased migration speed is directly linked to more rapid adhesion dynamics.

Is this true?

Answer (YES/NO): NO